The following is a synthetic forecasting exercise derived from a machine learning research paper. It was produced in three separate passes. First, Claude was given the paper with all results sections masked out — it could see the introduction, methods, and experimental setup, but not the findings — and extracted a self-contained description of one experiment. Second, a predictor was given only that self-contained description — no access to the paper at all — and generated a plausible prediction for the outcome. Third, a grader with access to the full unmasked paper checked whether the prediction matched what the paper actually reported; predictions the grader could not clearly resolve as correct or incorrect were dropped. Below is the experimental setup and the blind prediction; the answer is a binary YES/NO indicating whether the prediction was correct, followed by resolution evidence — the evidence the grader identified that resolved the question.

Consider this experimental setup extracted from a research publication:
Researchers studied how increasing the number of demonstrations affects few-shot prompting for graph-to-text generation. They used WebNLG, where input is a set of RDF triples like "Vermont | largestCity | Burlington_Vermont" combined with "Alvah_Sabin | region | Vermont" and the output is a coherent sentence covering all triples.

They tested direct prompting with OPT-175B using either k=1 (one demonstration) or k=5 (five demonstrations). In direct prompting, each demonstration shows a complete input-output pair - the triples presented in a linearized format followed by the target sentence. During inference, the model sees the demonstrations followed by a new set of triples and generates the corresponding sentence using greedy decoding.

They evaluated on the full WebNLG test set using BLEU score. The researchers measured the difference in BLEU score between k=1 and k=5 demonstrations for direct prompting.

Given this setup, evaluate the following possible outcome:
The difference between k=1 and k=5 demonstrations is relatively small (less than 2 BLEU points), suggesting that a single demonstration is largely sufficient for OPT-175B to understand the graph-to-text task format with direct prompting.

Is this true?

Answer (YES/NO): NO